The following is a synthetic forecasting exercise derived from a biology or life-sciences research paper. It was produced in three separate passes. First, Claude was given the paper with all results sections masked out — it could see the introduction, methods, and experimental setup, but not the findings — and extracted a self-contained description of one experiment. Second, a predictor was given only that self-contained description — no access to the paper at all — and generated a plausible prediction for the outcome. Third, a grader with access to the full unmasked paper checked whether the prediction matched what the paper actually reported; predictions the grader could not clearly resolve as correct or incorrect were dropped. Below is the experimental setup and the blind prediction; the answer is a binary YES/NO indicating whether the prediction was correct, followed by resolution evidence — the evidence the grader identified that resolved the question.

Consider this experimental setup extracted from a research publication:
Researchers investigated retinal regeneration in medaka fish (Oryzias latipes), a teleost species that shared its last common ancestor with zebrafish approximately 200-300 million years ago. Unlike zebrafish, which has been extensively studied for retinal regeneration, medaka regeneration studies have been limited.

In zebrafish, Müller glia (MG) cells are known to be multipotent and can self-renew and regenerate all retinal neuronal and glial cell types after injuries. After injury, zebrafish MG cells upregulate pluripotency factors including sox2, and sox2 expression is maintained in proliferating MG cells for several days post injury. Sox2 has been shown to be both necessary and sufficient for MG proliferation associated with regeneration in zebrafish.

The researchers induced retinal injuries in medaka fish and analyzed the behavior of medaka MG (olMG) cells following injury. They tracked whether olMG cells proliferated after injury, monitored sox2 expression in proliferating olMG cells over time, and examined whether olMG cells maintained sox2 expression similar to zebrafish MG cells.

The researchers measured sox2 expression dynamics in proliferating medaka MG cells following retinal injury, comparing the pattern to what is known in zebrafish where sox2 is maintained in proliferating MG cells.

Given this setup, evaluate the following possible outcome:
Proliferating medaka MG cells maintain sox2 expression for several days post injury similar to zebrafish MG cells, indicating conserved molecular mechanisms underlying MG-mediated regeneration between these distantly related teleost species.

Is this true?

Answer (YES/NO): NO